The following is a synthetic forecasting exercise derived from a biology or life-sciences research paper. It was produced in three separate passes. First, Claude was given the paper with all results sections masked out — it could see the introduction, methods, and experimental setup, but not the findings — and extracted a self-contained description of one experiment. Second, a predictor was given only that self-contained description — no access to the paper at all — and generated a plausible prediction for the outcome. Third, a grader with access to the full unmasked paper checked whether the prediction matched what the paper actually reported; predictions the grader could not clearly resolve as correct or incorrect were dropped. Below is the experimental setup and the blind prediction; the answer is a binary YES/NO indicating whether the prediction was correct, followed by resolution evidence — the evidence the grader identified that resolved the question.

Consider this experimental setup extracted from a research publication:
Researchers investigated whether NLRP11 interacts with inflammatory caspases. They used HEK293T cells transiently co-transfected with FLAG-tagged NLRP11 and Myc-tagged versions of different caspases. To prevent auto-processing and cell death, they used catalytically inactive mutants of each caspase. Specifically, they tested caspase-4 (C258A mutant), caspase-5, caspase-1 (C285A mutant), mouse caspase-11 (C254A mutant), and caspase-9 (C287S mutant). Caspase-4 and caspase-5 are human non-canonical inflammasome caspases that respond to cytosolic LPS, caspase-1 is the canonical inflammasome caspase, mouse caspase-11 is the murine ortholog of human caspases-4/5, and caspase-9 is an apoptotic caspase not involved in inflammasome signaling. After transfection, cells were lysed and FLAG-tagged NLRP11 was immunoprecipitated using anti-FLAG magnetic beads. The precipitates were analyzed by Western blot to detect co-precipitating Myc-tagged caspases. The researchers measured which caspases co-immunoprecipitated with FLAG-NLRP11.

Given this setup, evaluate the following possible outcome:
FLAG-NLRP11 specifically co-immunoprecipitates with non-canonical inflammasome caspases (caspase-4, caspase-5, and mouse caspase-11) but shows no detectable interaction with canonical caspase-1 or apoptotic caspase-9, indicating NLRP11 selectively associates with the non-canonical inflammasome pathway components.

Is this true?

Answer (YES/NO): NO